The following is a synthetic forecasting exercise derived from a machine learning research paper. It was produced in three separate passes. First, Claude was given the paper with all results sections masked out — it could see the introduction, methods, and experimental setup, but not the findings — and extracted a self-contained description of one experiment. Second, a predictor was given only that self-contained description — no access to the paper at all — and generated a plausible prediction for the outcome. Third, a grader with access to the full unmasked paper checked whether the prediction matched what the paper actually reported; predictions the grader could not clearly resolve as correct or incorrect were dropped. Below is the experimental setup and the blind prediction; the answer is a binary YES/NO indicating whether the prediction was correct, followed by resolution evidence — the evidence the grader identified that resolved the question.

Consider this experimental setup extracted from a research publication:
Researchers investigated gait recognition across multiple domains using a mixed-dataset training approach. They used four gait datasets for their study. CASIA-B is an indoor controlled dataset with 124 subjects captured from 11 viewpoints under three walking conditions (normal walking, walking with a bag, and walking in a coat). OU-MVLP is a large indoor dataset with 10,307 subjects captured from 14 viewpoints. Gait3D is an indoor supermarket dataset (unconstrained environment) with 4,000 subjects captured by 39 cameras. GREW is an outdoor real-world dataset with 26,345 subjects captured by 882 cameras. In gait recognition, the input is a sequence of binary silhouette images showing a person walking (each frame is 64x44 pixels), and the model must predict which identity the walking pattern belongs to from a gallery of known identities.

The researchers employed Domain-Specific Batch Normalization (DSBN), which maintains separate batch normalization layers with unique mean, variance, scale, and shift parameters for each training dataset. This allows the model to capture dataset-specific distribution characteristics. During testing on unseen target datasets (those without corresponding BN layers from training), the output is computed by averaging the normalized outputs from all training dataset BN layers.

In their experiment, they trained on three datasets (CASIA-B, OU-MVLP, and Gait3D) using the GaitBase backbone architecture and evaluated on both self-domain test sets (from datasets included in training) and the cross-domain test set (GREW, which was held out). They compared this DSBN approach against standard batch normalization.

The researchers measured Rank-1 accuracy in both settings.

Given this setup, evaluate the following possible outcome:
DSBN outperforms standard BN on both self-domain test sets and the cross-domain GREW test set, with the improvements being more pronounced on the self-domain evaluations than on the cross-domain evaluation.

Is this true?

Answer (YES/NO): NO